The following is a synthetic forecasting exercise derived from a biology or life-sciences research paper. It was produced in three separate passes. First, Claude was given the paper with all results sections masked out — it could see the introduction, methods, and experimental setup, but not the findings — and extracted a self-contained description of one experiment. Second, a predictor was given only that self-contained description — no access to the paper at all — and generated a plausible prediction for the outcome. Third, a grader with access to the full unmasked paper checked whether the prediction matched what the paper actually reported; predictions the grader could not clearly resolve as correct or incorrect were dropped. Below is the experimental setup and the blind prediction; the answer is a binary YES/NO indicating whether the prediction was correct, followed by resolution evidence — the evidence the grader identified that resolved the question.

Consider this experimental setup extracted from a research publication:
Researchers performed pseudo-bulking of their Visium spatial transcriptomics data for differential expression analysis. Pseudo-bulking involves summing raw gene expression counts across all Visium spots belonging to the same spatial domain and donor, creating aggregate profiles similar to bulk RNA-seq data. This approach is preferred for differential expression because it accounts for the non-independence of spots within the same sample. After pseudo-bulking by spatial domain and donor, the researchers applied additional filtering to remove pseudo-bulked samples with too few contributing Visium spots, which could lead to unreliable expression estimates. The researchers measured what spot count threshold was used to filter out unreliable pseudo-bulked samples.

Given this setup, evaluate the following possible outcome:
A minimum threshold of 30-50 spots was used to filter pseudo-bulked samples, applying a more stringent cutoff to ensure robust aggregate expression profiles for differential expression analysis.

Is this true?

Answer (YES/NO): NO